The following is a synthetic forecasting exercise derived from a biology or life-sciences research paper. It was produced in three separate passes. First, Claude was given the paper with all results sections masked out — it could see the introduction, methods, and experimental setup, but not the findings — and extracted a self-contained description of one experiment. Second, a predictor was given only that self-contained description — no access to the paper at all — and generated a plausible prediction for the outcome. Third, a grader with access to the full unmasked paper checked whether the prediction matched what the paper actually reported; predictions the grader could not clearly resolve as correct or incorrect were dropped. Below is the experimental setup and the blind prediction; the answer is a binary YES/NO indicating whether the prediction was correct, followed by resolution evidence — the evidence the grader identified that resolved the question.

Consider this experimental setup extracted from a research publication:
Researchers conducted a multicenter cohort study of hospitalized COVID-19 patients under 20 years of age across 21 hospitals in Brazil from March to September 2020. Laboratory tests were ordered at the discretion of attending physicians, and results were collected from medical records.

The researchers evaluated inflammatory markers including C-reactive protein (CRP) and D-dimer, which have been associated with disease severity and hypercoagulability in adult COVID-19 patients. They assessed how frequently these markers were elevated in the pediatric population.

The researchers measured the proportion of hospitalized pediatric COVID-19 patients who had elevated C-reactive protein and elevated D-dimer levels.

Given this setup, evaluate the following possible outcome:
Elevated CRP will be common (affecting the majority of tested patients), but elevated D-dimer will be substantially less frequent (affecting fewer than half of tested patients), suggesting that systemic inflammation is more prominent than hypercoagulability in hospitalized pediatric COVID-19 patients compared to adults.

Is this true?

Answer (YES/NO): NO